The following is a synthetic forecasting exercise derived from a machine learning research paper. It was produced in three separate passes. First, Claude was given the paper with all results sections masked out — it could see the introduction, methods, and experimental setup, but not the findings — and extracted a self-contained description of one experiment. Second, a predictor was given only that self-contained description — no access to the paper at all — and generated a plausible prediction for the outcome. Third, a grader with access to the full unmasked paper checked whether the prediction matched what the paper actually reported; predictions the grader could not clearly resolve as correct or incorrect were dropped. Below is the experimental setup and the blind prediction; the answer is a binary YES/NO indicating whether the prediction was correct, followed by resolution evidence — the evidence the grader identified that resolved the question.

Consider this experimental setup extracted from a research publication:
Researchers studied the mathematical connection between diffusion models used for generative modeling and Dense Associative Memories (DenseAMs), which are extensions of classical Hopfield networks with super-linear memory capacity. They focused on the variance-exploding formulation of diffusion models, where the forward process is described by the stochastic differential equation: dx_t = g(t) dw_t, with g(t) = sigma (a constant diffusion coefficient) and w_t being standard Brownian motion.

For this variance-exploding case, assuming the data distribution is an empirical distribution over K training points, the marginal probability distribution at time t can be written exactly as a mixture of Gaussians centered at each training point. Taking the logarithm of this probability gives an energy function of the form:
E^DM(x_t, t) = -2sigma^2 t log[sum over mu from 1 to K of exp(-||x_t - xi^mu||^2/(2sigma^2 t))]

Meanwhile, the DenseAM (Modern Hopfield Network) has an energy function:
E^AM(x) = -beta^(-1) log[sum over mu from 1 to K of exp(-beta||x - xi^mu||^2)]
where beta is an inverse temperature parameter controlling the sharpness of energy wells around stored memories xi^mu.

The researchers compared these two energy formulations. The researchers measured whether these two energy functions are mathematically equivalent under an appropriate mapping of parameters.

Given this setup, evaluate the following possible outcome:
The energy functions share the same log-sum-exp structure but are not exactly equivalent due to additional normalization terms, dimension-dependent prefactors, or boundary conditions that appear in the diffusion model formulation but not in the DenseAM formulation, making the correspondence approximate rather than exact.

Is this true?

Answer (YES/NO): NO